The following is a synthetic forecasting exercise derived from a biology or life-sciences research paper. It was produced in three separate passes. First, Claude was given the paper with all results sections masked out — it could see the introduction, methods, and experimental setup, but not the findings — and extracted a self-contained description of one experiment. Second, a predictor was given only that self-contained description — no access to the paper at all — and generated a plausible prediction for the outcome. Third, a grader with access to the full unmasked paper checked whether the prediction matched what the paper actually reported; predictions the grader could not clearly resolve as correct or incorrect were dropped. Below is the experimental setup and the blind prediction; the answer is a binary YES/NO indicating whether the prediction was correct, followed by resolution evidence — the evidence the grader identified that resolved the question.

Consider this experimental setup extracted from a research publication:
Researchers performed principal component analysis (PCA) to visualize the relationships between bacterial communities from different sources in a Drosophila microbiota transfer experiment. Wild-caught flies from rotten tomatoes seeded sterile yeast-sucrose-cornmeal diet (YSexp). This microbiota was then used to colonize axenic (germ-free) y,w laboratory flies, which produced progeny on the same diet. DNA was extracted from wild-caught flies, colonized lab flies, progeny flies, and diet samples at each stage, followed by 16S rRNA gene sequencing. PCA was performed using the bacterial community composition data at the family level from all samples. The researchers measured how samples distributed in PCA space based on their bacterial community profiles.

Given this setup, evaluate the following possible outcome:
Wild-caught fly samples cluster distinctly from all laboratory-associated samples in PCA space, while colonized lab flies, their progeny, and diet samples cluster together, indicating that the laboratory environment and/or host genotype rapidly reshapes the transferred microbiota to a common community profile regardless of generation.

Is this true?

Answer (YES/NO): NO